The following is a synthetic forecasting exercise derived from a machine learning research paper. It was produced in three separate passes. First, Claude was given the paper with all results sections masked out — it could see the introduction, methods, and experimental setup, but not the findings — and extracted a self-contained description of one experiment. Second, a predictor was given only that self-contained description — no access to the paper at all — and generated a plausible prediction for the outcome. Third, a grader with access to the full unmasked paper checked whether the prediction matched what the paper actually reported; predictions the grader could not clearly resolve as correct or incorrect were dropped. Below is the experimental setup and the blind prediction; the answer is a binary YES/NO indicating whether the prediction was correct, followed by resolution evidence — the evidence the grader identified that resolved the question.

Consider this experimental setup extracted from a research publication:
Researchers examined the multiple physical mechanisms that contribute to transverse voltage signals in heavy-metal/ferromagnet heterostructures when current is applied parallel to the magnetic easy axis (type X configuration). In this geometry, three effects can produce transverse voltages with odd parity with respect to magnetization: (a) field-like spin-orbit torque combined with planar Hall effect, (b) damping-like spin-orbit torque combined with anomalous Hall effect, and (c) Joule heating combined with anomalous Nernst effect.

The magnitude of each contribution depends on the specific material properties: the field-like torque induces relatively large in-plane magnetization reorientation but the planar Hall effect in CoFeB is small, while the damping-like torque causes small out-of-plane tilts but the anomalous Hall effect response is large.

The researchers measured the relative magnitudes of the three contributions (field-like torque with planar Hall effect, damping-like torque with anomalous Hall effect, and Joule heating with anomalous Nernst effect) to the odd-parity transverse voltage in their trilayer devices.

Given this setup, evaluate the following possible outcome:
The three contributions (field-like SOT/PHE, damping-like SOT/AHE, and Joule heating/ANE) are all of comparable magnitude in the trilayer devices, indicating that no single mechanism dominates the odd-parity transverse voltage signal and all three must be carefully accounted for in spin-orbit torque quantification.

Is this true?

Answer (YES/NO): NO